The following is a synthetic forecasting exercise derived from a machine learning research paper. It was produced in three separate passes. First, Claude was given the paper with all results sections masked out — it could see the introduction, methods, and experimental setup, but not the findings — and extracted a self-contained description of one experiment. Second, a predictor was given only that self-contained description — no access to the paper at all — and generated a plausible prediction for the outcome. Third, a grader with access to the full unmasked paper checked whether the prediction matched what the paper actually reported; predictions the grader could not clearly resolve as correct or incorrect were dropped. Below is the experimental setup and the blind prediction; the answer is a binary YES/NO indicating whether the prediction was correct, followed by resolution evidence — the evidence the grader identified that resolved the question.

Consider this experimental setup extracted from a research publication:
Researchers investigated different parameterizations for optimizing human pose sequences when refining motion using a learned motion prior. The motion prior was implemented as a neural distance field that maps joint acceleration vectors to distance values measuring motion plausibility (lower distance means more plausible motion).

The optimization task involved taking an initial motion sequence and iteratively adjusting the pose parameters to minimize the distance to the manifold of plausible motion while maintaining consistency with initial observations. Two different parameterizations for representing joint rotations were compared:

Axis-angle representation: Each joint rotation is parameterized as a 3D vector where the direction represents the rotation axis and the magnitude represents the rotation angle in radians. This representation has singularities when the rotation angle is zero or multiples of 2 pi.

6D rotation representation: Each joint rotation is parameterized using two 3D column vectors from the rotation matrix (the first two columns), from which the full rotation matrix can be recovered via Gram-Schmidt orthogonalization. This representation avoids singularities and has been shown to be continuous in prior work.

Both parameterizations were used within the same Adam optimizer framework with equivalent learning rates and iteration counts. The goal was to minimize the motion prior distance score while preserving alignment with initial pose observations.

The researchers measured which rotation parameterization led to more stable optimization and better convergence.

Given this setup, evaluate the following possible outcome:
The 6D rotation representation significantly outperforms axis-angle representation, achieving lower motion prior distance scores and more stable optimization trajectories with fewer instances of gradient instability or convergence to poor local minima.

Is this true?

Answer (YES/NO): NO